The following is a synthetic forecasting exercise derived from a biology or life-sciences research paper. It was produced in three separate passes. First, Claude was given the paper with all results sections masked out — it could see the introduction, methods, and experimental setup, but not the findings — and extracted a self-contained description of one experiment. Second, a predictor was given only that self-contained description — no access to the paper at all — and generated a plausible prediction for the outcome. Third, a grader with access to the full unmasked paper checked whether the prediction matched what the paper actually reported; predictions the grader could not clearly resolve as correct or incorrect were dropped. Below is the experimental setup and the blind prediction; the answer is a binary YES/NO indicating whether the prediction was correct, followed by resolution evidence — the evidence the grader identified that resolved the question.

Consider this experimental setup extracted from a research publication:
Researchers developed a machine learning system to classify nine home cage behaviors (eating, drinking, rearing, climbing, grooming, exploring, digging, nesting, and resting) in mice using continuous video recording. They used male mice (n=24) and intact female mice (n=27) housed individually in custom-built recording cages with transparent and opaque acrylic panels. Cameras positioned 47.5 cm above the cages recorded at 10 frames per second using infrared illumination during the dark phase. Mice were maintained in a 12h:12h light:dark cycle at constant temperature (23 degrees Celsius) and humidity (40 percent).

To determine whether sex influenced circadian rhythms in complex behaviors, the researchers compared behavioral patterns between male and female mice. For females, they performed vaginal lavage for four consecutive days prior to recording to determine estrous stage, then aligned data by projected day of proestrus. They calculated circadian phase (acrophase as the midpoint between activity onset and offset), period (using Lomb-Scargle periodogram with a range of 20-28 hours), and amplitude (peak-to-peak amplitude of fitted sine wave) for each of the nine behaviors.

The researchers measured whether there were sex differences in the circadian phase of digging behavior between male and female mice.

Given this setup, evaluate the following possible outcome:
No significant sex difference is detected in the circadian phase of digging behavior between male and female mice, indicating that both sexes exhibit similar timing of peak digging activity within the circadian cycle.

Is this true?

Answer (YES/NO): NO